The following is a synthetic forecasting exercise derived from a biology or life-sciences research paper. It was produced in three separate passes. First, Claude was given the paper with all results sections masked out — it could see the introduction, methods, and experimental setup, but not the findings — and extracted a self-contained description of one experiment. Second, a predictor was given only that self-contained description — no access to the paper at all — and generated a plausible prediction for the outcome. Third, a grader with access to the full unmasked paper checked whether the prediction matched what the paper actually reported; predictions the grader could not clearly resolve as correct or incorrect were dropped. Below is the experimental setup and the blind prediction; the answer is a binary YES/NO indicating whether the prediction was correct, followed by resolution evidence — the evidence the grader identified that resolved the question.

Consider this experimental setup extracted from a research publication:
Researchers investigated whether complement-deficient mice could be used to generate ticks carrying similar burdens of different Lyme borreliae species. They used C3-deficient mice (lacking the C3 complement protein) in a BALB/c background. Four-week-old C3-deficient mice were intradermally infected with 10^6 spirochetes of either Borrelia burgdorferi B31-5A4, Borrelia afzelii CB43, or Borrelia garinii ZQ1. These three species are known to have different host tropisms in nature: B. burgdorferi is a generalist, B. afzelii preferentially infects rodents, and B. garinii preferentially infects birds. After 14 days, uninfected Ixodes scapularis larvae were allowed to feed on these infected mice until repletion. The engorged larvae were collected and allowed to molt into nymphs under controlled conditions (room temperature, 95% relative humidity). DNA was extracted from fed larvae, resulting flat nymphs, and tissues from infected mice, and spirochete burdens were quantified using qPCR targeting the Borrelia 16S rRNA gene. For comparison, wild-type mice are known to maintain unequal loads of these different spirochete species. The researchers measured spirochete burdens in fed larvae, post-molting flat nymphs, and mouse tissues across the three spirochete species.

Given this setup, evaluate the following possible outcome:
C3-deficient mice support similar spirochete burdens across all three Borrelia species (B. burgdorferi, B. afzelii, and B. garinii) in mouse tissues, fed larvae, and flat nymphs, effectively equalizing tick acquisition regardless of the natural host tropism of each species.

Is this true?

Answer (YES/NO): YES